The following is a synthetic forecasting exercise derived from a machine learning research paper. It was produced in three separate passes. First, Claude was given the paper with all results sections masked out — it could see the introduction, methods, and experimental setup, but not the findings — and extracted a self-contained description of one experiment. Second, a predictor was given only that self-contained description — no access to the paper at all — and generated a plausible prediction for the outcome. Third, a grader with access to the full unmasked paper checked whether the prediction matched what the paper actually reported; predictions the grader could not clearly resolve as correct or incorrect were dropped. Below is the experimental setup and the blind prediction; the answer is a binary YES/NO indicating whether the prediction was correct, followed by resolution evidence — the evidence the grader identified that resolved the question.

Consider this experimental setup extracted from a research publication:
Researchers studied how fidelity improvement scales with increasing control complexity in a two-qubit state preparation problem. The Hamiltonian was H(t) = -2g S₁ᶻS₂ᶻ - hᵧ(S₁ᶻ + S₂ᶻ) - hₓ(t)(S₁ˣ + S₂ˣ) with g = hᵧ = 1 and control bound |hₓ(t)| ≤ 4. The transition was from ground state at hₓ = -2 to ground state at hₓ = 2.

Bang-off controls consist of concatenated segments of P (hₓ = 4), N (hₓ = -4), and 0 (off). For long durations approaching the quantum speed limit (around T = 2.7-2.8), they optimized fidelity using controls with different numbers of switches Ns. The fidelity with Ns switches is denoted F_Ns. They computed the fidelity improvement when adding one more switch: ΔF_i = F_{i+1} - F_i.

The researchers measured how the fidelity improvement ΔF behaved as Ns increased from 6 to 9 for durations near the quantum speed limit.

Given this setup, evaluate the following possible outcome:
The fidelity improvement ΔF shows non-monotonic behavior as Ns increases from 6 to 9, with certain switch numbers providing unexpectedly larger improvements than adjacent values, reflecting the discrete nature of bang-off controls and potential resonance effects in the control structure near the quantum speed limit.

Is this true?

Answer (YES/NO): NO